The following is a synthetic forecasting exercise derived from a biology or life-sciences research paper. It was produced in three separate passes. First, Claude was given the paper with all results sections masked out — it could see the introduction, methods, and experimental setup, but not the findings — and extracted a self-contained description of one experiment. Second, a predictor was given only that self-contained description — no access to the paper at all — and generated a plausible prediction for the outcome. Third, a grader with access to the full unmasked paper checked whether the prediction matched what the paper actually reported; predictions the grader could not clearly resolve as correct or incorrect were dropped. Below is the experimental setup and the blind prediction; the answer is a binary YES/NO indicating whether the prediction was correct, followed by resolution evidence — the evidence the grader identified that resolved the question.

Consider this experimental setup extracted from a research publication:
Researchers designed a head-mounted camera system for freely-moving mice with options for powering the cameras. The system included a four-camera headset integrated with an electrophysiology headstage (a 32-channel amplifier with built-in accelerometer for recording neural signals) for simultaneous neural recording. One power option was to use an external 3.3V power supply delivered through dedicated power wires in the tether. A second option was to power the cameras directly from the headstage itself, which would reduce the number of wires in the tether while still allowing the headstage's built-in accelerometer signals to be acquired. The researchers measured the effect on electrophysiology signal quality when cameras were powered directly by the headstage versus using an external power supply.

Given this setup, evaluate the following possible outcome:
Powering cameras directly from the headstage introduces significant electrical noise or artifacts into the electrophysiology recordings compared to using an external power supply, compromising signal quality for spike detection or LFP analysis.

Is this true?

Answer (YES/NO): YES